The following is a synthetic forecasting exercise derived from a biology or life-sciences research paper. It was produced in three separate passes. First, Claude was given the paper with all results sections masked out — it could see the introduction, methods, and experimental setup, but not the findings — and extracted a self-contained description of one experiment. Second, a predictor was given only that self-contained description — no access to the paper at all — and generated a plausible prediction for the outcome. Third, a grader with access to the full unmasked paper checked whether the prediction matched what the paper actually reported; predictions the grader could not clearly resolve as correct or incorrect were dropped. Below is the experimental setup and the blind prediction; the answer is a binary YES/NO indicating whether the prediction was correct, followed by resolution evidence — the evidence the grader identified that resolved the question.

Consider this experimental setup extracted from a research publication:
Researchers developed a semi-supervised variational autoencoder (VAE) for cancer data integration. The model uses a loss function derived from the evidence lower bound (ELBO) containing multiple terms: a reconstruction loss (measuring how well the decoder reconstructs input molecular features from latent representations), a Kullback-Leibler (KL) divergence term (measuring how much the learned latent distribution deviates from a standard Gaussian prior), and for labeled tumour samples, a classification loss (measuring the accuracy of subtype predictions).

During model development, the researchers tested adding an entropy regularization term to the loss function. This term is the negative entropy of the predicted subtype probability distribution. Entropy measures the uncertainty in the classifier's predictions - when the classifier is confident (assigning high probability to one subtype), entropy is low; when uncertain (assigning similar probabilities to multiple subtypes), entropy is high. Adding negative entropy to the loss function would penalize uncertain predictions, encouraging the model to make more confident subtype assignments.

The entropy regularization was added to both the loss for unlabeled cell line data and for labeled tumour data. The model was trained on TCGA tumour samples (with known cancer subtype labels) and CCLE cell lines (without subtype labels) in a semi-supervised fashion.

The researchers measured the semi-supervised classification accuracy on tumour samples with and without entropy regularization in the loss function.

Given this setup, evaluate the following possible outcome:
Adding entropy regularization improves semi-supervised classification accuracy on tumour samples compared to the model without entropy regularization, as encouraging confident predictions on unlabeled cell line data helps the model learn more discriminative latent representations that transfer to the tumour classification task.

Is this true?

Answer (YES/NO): YES